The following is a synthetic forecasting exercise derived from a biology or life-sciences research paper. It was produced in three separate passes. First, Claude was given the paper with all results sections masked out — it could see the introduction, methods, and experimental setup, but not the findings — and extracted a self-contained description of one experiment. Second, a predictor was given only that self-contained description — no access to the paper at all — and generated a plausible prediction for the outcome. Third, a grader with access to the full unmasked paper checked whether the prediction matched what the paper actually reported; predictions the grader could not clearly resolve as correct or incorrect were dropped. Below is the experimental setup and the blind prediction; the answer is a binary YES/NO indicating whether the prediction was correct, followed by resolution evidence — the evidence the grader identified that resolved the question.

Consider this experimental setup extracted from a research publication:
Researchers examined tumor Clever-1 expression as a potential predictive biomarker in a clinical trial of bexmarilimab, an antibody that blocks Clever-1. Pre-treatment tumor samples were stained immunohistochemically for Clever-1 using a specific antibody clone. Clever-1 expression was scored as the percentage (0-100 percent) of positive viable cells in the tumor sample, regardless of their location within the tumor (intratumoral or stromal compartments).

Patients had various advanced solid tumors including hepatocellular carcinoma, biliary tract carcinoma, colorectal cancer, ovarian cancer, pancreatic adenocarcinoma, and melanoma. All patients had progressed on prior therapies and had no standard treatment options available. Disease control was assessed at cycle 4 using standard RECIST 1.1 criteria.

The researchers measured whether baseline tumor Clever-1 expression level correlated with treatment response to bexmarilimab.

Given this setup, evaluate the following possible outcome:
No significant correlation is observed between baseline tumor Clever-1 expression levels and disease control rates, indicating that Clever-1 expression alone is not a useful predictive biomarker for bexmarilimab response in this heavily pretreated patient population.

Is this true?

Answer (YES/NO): NO